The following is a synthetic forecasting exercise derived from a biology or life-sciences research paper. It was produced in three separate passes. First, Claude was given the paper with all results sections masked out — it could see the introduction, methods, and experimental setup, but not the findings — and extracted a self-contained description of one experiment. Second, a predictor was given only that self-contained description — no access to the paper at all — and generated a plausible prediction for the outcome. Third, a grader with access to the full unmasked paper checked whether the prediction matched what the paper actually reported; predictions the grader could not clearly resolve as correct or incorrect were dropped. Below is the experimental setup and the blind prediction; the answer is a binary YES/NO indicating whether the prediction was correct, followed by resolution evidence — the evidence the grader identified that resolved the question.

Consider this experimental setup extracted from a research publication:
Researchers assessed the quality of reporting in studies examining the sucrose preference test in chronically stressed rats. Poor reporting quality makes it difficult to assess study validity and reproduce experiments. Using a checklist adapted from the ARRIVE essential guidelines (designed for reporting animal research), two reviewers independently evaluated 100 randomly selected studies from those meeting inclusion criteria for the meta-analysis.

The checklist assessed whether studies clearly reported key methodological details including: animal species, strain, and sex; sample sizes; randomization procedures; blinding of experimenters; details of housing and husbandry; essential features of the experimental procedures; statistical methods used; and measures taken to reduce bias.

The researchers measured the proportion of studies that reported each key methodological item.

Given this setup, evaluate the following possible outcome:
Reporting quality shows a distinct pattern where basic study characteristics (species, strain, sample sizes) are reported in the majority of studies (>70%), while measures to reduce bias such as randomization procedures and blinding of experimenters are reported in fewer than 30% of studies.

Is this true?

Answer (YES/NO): NO